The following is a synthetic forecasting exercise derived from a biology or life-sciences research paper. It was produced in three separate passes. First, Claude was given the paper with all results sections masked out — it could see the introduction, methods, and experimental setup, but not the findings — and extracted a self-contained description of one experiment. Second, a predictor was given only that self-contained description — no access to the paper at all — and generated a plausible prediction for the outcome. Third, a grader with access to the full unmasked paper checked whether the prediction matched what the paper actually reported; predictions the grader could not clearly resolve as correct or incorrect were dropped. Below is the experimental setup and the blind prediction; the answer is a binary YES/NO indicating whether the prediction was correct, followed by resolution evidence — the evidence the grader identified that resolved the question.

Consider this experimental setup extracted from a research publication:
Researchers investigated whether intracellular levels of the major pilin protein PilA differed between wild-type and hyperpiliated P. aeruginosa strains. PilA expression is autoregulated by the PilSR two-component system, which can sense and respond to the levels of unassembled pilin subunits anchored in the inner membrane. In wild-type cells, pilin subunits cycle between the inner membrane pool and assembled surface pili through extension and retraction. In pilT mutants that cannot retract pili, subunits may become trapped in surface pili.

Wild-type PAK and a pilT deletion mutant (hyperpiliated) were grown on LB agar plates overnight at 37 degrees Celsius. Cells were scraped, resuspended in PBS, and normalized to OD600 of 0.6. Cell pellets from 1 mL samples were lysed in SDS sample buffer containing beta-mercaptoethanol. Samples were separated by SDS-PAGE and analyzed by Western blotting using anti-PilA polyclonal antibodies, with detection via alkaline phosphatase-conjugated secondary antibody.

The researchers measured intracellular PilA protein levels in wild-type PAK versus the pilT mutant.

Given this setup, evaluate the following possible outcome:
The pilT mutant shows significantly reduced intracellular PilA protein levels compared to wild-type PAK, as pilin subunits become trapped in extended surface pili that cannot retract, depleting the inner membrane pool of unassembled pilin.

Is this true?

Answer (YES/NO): YES